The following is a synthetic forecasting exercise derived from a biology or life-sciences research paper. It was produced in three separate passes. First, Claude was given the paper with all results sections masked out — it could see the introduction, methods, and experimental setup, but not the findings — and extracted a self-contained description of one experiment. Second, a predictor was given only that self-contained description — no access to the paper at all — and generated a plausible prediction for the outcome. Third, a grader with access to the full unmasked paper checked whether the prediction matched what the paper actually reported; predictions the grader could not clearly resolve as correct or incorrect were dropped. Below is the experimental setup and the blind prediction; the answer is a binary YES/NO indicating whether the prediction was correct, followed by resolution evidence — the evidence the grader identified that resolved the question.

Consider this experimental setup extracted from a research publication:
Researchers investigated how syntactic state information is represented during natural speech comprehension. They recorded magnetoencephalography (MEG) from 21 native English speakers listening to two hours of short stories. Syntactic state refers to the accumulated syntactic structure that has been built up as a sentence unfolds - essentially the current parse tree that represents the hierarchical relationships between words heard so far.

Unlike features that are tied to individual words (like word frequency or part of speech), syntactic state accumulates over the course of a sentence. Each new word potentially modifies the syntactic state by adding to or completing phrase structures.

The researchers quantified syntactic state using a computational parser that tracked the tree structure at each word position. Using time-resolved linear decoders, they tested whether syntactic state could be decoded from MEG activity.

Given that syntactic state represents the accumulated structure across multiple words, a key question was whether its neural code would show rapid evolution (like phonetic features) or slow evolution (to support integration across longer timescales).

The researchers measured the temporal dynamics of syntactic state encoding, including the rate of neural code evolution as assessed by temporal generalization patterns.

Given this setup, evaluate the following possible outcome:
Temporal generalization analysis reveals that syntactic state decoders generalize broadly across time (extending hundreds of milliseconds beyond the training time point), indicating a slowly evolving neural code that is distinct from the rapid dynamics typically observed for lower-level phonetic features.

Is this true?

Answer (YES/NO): YES